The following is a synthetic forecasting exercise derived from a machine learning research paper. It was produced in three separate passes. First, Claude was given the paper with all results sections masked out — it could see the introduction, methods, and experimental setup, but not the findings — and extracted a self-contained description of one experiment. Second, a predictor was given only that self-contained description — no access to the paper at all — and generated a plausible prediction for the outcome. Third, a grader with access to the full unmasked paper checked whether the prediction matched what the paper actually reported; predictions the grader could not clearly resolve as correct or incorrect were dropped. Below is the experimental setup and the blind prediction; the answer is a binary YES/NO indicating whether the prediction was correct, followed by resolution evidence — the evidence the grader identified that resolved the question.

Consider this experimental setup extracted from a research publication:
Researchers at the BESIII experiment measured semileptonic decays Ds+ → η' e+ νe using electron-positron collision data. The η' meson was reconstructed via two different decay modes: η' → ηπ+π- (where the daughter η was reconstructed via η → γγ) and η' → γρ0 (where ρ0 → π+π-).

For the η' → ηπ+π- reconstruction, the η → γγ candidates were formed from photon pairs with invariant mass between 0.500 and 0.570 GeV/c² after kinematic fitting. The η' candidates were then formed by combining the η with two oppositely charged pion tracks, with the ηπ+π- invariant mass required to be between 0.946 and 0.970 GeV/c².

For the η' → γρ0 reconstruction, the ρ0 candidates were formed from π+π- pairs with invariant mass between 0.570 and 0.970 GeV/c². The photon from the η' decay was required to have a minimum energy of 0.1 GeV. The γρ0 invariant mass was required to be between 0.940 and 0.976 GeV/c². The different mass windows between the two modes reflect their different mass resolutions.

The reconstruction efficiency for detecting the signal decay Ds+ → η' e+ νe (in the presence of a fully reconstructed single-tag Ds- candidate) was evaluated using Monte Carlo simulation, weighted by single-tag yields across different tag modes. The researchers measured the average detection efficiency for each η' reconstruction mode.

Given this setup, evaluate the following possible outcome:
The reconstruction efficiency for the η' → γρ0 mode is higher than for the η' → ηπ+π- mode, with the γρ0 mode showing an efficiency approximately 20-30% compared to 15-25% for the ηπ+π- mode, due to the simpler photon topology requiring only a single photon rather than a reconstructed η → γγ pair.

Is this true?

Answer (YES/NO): YES